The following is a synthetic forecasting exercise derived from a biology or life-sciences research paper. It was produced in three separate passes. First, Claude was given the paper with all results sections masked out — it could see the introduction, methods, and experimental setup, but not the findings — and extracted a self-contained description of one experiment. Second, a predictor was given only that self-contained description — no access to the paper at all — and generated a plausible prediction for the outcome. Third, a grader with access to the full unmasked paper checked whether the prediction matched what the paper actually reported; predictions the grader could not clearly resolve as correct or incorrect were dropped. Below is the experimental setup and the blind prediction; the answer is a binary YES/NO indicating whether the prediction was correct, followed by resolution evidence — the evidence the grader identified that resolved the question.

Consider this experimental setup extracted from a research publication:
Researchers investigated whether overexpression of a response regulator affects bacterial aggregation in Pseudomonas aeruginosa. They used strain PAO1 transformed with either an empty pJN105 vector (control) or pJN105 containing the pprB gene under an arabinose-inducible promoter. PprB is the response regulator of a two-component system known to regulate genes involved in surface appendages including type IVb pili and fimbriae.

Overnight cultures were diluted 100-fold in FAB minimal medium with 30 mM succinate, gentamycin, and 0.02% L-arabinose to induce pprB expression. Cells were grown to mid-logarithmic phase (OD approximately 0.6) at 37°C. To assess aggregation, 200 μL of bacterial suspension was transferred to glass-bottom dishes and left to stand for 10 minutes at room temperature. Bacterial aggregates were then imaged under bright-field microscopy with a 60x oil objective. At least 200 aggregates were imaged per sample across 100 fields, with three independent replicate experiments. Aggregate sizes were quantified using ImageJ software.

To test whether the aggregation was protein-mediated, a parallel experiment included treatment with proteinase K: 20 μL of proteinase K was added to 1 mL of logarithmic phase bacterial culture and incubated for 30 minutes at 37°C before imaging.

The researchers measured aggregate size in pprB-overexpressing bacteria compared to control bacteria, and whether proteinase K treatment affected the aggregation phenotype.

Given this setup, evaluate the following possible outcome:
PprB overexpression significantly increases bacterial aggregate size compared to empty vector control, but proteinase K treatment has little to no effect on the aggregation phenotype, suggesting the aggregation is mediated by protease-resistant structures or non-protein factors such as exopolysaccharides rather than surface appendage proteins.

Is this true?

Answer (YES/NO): NO